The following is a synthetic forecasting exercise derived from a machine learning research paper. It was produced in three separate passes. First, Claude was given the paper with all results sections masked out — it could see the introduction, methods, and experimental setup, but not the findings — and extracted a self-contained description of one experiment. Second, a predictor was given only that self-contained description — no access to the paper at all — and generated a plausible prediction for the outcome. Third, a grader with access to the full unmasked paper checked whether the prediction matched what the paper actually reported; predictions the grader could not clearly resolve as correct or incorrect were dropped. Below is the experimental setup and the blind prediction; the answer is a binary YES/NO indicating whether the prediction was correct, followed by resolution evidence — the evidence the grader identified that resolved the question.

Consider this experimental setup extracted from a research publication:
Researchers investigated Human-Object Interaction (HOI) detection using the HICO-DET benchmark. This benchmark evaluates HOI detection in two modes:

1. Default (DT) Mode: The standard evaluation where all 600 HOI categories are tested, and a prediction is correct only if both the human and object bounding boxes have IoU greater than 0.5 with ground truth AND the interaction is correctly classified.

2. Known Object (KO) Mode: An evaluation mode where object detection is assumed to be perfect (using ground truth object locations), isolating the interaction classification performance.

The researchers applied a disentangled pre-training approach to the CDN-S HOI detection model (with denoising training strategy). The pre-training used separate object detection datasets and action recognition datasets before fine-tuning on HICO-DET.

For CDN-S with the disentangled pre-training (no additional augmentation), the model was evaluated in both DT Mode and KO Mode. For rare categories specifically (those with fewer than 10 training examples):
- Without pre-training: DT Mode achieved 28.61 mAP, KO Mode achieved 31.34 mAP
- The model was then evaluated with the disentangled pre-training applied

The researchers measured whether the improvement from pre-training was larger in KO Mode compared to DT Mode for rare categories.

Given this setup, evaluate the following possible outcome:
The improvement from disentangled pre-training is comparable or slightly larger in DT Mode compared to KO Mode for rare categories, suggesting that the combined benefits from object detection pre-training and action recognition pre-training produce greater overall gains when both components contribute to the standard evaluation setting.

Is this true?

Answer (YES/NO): NO